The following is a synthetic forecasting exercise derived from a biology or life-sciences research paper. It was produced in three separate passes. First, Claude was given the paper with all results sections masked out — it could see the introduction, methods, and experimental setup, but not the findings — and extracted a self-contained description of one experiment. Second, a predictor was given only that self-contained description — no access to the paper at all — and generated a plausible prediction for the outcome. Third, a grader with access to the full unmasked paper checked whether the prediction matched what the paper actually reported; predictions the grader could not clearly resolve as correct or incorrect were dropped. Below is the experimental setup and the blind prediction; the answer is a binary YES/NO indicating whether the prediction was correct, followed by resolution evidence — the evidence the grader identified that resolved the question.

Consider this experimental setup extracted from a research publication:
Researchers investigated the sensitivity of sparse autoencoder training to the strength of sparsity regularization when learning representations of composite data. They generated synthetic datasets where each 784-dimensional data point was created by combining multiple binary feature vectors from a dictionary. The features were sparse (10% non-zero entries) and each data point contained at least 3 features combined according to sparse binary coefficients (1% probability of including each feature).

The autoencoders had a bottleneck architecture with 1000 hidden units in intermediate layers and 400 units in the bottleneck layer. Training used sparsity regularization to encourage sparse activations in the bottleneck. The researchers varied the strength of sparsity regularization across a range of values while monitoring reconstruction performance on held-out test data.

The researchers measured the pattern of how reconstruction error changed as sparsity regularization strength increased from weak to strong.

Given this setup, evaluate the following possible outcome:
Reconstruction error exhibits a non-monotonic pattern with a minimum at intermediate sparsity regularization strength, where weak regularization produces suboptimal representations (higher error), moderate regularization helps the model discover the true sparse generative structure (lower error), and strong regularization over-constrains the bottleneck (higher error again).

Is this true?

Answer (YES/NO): NO